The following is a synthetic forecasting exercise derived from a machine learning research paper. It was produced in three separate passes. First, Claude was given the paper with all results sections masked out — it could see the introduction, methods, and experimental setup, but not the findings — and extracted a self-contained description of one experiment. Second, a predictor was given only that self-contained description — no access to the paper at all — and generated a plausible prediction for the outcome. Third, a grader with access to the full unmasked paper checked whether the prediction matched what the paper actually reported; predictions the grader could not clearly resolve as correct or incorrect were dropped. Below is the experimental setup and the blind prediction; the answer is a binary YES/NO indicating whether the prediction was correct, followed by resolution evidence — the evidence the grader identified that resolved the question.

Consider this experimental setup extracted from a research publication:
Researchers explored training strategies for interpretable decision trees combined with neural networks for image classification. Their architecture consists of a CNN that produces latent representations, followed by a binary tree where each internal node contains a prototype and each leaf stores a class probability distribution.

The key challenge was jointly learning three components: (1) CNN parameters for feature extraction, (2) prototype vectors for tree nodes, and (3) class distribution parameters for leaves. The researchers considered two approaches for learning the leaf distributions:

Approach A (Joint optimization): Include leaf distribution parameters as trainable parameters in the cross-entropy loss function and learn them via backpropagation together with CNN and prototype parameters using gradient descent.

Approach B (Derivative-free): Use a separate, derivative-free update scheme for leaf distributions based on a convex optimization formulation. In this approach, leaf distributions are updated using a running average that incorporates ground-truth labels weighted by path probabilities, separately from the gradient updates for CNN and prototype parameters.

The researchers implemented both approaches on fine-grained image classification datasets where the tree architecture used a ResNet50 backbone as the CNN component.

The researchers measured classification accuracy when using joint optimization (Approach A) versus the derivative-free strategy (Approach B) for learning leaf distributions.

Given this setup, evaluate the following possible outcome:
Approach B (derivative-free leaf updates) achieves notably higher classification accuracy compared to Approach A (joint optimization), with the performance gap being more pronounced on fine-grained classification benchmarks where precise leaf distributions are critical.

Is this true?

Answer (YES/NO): NO